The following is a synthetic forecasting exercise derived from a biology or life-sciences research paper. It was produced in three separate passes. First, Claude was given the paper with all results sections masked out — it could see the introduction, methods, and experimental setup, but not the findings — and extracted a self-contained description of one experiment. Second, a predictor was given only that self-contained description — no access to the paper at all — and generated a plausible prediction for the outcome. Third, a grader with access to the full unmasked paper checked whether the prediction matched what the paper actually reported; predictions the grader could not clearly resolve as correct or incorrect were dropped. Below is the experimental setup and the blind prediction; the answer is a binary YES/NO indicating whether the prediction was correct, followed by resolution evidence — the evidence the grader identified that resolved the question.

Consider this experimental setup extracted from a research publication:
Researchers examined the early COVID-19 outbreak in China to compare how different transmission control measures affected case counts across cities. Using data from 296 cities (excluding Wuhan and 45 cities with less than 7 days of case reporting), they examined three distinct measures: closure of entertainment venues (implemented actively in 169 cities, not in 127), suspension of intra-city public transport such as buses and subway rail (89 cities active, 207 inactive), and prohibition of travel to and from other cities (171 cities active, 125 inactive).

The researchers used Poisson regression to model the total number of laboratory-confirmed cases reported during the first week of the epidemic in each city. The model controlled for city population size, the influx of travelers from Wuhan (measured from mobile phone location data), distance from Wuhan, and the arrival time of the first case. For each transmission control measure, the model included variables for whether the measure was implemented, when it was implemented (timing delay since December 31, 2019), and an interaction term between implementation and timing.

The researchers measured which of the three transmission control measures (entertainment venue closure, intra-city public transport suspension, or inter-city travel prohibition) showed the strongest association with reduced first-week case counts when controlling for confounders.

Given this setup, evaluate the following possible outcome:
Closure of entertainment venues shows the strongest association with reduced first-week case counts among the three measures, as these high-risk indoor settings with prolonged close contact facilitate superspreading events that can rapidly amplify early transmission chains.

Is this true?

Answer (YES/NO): NO